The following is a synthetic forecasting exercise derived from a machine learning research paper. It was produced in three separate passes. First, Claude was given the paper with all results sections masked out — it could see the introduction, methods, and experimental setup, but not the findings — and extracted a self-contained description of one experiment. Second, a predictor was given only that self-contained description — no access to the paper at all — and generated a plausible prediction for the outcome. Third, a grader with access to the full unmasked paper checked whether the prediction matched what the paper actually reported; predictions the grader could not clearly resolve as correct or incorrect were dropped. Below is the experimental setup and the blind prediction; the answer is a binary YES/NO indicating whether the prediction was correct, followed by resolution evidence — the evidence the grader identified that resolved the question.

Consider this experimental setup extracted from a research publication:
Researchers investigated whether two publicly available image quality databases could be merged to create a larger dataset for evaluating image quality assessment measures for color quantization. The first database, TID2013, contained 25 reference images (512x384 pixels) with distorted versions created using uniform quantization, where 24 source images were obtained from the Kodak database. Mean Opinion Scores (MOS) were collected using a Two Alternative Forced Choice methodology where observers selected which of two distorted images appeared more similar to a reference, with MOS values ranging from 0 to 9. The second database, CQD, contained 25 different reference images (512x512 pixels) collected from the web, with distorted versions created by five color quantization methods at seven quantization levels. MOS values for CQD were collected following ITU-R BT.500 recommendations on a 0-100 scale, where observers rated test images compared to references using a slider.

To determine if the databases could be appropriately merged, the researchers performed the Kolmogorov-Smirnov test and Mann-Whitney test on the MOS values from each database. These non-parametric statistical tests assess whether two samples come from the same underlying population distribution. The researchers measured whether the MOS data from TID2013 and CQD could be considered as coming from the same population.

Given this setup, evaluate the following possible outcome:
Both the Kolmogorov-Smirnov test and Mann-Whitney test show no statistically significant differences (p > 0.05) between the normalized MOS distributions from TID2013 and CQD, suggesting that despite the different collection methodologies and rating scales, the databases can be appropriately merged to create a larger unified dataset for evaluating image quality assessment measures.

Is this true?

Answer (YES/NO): NO